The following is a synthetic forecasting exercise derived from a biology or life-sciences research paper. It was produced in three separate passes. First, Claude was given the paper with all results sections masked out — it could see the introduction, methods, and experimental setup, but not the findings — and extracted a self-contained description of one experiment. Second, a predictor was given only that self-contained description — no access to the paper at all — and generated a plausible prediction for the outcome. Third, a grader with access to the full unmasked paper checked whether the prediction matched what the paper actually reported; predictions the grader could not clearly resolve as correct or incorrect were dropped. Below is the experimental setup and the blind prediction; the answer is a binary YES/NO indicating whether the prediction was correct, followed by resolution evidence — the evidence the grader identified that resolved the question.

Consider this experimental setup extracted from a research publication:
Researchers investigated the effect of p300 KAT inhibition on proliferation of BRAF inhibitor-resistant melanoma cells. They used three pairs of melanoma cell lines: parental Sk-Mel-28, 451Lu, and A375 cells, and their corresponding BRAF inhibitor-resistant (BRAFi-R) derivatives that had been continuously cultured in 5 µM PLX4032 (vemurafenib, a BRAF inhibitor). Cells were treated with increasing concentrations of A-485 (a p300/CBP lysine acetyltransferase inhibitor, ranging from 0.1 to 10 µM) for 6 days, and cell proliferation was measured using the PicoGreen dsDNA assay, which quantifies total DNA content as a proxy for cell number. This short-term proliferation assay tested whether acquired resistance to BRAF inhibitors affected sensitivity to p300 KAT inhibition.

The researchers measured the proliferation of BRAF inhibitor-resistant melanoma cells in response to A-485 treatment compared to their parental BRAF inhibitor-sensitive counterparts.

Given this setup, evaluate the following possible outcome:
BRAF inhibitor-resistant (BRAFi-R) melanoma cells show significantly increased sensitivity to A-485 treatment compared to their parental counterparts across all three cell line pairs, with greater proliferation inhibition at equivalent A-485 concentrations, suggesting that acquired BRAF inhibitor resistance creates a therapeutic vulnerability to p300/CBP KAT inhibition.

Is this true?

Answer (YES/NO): NO